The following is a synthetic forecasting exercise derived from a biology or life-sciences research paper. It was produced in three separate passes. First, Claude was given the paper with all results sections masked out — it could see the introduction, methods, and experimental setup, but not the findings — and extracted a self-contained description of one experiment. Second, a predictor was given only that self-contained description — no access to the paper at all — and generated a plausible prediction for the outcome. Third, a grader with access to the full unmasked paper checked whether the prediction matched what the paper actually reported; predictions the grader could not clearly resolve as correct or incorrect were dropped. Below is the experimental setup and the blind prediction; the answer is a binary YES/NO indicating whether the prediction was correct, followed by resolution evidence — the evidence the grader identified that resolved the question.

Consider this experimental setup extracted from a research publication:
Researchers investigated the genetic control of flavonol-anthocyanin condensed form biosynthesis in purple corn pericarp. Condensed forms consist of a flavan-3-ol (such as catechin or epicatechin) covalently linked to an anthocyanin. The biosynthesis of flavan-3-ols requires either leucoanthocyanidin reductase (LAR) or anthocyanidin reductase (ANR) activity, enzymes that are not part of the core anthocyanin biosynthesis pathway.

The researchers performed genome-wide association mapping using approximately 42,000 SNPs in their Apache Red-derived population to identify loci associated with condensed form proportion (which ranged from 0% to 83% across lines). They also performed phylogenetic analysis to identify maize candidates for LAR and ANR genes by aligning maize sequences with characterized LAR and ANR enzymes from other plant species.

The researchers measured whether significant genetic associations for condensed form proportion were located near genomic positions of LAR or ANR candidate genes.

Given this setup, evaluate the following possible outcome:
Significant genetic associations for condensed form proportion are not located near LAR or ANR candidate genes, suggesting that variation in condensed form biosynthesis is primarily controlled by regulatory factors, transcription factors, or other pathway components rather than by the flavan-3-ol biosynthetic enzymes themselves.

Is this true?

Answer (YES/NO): NO